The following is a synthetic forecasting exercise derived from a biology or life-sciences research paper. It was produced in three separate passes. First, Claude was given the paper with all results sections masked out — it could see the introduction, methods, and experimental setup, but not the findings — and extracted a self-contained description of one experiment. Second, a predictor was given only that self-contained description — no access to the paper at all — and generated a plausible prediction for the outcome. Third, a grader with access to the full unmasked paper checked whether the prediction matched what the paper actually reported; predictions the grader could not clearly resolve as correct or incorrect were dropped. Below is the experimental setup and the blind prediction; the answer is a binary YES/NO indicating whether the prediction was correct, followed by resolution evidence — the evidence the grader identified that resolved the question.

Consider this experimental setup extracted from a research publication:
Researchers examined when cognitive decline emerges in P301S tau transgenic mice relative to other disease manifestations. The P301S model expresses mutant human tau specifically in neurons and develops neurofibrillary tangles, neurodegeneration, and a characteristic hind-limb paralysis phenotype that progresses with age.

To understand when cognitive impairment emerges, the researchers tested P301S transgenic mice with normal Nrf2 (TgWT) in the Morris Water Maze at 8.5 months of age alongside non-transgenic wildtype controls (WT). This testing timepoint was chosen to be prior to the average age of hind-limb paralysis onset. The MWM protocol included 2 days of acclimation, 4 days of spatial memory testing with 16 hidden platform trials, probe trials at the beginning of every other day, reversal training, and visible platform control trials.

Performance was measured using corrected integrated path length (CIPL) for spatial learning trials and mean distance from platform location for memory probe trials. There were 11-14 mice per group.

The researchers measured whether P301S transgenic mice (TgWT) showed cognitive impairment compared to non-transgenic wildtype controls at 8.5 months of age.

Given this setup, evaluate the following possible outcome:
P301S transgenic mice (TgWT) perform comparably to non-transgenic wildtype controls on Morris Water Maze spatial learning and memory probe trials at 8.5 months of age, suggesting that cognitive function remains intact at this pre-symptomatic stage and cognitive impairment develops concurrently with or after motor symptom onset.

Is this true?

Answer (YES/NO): YES